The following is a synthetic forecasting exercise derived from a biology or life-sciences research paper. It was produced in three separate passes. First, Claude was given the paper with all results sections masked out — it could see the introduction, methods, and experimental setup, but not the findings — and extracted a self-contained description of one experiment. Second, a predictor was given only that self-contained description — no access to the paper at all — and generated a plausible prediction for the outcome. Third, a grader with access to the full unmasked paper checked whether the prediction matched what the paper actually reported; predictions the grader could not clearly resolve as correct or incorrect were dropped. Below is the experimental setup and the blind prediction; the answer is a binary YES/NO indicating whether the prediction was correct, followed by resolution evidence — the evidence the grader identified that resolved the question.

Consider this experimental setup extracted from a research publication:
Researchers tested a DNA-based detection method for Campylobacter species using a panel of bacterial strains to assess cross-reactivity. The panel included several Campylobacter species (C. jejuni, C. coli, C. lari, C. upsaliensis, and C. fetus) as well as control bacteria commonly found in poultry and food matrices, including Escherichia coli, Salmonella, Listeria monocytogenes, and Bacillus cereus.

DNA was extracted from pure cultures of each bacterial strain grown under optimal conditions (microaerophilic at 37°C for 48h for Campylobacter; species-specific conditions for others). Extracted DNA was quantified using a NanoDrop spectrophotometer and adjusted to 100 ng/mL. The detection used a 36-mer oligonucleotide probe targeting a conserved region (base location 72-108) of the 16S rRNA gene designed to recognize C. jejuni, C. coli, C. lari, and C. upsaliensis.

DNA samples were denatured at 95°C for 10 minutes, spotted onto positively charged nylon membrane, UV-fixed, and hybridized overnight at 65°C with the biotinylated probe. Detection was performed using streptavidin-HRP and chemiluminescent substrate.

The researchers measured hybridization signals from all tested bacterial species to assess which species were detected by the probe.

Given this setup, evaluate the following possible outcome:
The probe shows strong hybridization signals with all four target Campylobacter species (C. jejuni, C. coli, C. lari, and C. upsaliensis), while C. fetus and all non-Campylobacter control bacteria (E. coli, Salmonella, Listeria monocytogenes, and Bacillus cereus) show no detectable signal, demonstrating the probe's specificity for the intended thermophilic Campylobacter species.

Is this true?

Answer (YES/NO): NO